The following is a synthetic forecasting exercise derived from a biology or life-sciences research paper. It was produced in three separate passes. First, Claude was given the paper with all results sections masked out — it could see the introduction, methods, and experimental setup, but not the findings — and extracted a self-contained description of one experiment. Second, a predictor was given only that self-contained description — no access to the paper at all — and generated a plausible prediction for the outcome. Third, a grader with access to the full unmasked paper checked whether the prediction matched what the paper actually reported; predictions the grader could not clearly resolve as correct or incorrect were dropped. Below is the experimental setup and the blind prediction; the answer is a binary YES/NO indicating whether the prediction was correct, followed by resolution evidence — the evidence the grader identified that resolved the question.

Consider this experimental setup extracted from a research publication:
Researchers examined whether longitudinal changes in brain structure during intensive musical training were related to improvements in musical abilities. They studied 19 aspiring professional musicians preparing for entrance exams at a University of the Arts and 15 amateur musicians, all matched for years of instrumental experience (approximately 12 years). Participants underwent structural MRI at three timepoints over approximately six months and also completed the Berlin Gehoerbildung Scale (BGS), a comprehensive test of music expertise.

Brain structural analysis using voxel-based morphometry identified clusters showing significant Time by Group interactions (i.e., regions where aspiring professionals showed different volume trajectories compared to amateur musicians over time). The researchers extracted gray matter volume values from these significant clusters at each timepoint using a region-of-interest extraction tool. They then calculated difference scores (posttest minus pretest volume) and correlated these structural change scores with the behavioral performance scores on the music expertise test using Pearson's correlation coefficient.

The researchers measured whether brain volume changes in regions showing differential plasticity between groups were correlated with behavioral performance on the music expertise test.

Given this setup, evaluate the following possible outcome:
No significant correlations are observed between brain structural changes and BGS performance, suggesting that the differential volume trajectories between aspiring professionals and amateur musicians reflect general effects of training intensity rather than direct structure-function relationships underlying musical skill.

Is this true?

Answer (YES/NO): NO